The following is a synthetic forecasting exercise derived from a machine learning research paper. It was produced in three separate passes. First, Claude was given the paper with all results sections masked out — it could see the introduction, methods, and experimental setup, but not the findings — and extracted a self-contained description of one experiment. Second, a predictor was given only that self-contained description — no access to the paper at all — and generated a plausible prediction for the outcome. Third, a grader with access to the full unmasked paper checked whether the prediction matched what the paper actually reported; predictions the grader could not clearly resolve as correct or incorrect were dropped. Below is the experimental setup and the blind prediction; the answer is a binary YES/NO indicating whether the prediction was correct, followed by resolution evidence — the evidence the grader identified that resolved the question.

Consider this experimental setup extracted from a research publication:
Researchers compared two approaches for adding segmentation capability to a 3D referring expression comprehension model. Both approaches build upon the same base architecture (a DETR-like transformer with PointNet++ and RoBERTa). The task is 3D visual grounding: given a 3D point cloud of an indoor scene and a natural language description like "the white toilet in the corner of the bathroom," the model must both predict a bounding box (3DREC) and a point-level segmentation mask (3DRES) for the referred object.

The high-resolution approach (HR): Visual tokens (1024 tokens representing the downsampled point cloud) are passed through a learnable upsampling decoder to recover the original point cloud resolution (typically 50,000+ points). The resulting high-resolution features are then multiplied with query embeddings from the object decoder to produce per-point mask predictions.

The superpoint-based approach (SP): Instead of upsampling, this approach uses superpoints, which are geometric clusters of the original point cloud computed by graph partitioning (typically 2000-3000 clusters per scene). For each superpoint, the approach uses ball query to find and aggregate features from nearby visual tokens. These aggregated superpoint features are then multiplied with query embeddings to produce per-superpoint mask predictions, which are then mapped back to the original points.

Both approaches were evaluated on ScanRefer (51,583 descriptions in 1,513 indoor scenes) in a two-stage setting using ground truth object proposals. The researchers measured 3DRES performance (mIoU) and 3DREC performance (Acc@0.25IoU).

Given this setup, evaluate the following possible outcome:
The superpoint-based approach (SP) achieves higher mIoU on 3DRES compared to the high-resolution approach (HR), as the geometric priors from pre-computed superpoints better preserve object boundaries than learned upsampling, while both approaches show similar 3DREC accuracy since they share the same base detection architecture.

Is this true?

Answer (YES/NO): NO